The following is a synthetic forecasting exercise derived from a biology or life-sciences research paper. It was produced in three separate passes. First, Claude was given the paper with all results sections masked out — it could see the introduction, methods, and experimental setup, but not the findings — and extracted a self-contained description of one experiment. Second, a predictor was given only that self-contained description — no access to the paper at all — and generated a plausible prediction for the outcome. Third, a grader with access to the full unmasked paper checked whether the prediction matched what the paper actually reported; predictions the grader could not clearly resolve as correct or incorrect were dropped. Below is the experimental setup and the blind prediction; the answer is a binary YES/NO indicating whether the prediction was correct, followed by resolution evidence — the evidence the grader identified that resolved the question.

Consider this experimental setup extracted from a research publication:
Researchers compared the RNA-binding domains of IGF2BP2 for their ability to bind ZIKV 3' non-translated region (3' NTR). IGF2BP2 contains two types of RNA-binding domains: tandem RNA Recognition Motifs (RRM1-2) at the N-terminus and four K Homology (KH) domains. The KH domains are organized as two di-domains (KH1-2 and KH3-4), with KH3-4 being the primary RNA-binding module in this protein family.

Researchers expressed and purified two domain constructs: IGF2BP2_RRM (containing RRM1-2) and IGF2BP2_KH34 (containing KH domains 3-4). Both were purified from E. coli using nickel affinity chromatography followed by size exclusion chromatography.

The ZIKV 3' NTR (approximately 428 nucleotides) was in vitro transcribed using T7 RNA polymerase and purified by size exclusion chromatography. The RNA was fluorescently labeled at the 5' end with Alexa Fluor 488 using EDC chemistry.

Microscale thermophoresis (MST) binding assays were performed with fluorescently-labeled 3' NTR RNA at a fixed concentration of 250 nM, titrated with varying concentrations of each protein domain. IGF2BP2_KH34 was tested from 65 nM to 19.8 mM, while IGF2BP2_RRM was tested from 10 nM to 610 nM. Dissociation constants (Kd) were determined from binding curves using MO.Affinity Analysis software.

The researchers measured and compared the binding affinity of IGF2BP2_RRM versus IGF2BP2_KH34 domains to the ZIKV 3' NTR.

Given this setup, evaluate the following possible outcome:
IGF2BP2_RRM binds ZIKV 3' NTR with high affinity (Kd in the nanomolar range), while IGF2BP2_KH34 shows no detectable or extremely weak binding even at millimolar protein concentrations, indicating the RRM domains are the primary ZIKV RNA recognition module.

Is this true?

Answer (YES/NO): NO